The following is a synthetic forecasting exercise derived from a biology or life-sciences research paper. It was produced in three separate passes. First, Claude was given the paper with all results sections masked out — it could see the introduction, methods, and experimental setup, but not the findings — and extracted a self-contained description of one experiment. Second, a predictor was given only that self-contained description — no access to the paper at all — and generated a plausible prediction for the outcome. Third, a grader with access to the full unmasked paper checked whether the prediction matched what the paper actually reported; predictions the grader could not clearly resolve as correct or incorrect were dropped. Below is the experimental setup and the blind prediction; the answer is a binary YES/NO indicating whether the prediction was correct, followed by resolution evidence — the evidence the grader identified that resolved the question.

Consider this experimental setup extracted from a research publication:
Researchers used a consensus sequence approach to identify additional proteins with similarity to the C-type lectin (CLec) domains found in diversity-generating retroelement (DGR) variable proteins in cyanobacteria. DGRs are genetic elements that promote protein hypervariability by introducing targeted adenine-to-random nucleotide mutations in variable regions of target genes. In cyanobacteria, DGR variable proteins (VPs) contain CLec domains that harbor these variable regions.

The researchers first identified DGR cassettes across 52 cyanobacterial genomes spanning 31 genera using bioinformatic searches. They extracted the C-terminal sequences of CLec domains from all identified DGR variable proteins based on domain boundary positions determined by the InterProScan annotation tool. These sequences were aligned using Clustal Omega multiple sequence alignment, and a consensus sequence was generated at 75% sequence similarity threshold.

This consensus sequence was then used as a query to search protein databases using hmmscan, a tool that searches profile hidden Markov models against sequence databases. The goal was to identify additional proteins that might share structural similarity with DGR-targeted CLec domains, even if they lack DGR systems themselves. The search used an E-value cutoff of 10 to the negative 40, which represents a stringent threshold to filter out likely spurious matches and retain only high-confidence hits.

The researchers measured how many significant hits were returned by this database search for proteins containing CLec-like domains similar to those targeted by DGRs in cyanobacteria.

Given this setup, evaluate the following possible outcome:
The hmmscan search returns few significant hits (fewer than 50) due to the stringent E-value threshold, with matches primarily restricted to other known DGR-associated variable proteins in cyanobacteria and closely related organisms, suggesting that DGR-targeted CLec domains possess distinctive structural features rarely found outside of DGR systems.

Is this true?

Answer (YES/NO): NO